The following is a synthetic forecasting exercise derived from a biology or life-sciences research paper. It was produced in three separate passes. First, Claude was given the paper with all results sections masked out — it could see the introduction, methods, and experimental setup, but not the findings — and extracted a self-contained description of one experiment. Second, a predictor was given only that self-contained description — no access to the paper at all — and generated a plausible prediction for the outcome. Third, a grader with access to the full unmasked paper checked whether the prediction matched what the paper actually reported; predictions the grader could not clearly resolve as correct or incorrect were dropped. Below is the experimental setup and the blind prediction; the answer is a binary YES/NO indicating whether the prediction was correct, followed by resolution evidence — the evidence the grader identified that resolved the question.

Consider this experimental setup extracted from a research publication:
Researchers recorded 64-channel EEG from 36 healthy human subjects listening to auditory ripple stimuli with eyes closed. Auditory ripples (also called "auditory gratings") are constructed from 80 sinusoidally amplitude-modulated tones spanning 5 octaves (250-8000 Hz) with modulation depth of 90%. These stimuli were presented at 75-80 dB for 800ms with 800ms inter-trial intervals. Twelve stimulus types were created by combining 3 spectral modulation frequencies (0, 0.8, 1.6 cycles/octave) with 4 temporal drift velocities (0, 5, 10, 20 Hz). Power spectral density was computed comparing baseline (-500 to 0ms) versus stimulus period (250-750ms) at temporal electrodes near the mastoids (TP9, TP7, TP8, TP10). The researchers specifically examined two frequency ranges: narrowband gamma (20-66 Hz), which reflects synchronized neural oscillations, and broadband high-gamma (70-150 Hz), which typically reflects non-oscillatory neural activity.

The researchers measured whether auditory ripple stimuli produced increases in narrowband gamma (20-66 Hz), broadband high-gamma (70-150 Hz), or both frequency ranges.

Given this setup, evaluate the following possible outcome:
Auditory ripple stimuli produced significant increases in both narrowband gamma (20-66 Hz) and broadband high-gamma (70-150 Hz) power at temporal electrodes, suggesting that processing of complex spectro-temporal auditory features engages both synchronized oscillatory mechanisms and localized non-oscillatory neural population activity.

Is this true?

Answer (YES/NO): NO